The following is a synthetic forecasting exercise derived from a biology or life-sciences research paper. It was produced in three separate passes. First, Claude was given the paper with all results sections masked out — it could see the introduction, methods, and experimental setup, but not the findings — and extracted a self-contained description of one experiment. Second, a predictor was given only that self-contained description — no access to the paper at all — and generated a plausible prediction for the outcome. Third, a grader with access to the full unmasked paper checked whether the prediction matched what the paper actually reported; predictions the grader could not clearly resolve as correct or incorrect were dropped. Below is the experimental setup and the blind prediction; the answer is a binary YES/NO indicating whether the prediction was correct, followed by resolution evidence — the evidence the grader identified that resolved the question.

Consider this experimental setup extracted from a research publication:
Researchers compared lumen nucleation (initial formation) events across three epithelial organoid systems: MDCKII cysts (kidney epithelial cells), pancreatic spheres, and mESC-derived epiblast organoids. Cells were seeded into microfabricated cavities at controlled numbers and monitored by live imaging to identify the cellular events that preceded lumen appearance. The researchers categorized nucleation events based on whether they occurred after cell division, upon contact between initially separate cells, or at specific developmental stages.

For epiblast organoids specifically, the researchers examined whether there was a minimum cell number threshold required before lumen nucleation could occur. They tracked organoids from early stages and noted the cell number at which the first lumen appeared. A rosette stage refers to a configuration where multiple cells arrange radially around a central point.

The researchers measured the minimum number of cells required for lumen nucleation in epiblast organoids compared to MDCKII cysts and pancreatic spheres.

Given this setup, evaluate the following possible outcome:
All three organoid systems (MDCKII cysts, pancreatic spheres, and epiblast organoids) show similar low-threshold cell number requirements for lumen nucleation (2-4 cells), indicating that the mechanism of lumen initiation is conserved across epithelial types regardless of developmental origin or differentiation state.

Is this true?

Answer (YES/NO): NO